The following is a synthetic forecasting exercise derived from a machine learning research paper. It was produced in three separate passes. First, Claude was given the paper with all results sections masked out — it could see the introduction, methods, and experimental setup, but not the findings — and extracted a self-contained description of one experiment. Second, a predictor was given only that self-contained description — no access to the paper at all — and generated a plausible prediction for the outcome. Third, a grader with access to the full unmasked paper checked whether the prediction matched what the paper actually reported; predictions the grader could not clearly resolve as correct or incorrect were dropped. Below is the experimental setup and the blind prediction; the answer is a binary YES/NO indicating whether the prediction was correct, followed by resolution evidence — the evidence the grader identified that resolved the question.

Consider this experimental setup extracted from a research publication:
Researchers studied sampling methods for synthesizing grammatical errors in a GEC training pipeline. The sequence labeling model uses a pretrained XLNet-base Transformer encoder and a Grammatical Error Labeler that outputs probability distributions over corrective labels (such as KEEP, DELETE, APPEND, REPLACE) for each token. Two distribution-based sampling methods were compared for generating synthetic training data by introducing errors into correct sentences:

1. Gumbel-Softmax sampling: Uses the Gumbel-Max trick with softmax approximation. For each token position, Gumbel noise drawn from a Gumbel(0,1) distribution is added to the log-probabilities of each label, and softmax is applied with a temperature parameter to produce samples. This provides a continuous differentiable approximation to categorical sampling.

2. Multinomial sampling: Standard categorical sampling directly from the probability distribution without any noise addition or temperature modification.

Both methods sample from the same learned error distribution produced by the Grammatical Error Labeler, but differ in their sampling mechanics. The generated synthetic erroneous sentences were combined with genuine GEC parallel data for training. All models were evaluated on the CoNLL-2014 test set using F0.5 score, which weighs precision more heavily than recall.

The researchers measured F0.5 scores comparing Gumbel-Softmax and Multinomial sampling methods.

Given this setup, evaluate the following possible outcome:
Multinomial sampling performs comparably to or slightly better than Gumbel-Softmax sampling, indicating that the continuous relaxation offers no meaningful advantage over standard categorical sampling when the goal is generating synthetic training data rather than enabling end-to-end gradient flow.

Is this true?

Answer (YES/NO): NO